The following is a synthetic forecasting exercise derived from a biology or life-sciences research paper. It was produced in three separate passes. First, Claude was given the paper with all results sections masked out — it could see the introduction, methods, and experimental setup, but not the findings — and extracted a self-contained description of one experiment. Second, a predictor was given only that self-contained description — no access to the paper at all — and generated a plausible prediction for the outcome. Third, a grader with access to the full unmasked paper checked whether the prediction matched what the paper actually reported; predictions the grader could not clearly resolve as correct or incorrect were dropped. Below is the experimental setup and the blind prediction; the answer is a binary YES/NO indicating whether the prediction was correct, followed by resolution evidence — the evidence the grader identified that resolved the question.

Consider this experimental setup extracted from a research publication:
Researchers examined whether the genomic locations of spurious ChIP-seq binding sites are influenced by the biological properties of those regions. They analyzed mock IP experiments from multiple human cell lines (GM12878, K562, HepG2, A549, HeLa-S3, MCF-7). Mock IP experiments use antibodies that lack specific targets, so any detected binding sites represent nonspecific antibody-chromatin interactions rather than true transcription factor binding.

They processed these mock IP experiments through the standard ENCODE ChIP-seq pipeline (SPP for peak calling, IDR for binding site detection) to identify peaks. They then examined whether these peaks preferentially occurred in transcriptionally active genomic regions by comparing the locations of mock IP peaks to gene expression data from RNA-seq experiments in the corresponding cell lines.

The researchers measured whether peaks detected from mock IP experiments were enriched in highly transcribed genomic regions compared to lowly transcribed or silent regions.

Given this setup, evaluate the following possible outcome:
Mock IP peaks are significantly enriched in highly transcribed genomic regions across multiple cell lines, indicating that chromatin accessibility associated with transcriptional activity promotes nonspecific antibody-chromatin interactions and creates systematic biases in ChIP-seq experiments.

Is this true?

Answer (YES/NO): YES